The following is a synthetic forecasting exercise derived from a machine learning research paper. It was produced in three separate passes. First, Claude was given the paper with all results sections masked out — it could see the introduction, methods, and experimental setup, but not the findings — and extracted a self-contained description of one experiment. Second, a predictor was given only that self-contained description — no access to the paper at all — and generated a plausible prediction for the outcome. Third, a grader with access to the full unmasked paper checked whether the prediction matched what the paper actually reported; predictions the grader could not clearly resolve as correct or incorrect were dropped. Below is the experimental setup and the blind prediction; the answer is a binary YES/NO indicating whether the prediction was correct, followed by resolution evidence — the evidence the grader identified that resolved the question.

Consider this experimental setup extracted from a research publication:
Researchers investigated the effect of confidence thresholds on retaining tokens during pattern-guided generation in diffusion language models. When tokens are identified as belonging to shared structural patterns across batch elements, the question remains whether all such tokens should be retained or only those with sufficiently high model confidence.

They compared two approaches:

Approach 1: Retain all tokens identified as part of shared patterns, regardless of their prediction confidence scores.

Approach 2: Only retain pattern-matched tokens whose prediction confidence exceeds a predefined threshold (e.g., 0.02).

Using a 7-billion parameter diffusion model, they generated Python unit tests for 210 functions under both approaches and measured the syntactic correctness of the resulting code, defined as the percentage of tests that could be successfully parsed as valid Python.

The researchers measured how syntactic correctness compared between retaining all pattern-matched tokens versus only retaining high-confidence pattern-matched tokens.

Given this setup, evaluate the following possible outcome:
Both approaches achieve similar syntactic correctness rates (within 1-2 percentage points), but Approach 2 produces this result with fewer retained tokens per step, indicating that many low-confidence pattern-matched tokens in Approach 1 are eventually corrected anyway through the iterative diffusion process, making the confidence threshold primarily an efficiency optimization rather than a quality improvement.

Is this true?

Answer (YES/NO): NO